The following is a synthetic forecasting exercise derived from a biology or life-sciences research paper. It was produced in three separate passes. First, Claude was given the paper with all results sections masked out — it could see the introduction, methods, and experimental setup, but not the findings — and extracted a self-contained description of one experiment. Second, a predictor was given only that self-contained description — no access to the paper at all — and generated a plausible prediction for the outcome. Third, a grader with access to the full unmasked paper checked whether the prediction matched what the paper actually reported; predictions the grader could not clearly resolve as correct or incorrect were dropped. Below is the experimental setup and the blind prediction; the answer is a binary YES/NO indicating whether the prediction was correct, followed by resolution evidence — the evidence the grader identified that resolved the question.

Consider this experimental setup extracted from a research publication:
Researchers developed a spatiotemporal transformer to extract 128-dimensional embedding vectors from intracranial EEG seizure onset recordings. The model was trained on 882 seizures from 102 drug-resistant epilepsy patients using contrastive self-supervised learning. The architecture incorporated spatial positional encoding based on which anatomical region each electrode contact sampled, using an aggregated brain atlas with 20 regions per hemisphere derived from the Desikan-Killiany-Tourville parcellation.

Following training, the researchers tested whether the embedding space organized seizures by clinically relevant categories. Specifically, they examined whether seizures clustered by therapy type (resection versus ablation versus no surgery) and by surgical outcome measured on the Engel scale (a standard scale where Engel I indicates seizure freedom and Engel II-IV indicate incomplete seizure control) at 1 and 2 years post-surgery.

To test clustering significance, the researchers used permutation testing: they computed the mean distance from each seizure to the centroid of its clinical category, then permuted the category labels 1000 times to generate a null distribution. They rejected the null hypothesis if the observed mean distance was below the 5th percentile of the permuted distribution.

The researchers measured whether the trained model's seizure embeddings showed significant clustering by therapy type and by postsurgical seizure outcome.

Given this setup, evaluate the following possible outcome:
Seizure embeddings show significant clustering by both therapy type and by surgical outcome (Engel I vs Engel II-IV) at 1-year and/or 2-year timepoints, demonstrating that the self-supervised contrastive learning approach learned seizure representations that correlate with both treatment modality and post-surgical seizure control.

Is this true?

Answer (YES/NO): NO